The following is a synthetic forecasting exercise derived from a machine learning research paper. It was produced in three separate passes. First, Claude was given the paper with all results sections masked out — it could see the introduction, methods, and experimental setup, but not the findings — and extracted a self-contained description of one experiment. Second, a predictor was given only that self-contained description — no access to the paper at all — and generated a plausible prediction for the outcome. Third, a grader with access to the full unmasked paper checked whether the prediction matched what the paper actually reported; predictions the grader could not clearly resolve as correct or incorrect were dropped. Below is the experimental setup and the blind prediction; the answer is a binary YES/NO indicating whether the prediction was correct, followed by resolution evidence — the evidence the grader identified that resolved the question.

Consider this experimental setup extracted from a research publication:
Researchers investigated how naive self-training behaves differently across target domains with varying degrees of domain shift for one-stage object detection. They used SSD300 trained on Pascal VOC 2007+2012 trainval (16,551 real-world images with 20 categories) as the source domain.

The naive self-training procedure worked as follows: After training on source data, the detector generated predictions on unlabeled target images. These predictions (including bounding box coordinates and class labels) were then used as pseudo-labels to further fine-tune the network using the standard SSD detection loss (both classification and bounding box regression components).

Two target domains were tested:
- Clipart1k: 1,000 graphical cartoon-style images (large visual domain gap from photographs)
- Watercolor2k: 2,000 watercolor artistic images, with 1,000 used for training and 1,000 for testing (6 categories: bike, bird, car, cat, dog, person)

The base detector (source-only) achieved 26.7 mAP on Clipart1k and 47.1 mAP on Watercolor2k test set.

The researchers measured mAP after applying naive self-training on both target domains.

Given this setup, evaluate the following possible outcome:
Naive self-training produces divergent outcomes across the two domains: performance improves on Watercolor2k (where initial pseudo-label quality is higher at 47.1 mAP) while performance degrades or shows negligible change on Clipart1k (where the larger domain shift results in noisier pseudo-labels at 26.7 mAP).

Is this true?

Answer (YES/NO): YES